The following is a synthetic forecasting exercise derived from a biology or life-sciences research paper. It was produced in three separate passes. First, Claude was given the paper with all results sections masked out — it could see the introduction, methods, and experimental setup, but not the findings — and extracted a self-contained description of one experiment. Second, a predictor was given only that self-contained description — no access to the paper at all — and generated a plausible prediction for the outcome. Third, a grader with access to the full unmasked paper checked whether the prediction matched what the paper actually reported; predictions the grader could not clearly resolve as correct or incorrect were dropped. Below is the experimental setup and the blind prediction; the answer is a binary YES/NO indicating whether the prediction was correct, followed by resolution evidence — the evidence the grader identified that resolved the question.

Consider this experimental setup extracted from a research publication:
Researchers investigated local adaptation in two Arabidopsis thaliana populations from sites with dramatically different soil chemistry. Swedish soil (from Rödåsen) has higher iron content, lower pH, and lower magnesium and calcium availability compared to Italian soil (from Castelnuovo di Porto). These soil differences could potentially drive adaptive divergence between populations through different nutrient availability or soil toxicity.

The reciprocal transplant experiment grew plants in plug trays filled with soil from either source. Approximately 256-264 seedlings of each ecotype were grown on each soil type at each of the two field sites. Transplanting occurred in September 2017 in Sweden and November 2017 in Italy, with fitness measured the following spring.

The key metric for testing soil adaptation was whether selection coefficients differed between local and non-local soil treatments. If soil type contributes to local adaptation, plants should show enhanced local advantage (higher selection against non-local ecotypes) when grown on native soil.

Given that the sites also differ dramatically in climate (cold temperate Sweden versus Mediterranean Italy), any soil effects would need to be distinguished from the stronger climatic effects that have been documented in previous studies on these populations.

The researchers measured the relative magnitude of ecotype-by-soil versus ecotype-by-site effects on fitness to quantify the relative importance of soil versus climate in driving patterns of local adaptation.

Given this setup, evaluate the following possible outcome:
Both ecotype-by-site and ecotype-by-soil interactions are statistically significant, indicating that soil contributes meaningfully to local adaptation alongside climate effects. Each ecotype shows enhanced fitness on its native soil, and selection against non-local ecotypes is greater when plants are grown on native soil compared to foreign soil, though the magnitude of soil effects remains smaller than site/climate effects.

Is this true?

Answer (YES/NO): NO